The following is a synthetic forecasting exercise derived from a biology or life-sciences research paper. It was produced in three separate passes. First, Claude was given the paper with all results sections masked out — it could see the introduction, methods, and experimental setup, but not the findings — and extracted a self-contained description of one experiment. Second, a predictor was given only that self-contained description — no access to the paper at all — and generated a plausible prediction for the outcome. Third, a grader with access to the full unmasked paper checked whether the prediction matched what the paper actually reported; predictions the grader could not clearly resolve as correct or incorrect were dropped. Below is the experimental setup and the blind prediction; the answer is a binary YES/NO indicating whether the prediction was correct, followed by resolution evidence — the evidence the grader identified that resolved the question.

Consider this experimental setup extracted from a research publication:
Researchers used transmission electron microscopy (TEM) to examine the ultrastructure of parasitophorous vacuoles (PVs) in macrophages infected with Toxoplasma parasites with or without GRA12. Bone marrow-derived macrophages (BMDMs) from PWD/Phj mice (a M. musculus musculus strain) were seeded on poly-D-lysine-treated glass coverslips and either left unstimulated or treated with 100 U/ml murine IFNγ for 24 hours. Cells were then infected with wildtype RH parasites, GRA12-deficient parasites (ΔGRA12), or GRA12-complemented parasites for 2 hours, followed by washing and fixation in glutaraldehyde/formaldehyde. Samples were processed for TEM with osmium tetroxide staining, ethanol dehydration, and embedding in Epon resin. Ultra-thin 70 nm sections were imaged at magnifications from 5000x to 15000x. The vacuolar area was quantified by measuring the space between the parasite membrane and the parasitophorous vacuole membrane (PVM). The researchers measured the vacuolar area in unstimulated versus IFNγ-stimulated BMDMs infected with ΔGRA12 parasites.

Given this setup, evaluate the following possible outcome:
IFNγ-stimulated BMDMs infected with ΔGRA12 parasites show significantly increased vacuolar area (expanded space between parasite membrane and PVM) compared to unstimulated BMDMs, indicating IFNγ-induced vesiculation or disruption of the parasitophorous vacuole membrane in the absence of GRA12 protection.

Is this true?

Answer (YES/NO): NO